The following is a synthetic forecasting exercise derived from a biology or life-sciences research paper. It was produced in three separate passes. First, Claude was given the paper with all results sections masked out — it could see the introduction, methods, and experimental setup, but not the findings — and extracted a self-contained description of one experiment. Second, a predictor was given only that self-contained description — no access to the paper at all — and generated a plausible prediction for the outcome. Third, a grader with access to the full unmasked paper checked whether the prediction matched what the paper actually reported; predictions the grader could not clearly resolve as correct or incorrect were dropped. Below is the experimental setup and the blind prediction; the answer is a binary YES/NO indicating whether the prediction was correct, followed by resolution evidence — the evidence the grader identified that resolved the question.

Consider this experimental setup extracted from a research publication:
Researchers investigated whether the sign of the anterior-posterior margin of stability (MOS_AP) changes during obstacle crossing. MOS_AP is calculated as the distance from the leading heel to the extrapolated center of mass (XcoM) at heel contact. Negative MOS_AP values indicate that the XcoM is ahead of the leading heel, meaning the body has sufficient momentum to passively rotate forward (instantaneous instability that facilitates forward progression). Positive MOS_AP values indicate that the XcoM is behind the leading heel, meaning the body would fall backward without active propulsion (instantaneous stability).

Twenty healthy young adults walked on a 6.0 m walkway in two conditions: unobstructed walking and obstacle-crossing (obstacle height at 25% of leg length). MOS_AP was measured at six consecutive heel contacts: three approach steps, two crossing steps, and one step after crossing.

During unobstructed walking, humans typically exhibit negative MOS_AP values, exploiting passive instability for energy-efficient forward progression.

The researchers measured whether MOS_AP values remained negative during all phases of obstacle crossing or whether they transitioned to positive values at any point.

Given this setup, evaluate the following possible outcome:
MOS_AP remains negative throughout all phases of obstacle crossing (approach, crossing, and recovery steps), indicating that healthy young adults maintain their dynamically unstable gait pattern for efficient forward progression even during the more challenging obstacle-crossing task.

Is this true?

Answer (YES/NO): NO